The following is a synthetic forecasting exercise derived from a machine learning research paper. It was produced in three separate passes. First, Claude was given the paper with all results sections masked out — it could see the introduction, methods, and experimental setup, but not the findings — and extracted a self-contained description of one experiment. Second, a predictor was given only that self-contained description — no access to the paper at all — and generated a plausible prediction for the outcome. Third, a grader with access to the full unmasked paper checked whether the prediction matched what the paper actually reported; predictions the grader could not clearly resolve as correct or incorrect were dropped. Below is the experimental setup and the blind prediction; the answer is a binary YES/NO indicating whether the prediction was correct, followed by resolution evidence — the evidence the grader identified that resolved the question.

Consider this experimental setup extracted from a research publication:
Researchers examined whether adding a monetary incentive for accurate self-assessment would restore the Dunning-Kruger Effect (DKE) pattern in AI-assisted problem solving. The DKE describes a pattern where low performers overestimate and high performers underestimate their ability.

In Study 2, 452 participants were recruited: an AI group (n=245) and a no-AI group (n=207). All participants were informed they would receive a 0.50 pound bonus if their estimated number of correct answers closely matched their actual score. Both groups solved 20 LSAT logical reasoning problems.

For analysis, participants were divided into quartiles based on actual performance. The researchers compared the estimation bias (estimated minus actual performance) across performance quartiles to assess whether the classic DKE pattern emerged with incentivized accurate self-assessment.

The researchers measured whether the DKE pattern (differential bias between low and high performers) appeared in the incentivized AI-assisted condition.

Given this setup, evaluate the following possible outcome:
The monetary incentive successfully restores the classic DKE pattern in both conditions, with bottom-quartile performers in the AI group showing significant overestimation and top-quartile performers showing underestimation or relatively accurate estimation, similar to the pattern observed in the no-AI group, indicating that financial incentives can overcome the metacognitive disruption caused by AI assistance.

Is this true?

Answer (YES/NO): NO